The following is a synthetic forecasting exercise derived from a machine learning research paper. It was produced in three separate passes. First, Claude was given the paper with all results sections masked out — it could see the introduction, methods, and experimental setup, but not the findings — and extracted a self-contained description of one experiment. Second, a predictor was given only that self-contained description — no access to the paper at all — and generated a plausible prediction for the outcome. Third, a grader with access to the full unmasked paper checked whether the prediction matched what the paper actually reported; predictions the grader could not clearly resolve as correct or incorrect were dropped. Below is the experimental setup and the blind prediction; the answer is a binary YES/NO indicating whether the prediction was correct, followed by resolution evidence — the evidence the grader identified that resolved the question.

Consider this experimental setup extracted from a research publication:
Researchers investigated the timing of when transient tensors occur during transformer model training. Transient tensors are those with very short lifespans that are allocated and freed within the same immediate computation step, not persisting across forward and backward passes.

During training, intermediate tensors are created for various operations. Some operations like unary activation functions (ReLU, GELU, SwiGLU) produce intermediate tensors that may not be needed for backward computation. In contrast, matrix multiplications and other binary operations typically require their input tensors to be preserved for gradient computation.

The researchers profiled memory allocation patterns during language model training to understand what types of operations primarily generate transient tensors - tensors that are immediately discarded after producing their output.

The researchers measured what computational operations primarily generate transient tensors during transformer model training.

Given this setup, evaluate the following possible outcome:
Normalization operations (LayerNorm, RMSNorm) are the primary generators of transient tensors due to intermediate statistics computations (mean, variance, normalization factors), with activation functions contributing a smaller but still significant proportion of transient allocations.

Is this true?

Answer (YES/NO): NO